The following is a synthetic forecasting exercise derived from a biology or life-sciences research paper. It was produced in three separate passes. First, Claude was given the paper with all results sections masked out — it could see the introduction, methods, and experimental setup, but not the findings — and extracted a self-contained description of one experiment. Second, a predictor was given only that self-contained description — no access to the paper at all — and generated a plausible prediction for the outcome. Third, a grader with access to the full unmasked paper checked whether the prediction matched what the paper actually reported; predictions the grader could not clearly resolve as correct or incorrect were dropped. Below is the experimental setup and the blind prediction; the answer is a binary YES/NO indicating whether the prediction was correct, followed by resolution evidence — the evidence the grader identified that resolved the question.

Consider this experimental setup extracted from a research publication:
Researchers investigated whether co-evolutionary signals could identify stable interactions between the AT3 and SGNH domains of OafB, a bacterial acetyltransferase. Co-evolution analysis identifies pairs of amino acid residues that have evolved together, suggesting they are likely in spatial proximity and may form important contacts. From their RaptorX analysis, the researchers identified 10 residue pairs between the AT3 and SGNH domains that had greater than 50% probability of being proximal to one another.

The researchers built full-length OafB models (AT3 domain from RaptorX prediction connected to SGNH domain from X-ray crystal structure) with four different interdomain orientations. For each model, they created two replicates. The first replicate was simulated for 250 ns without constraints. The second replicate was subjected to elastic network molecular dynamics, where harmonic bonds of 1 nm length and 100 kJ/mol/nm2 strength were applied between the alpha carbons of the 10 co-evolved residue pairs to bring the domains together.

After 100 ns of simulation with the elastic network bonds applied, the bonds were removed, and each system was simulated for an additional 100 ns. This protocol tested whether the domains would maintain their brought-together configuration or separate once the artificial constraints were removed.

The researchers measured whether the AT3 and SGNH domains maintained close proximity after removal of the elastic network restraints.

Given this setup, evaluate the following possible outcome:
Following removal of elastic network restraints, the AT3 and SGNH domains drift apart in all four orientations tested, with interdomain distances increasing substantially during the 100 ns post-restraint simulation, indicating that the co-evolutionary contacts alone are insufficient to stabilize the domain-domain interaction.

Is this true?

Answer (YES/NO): NO